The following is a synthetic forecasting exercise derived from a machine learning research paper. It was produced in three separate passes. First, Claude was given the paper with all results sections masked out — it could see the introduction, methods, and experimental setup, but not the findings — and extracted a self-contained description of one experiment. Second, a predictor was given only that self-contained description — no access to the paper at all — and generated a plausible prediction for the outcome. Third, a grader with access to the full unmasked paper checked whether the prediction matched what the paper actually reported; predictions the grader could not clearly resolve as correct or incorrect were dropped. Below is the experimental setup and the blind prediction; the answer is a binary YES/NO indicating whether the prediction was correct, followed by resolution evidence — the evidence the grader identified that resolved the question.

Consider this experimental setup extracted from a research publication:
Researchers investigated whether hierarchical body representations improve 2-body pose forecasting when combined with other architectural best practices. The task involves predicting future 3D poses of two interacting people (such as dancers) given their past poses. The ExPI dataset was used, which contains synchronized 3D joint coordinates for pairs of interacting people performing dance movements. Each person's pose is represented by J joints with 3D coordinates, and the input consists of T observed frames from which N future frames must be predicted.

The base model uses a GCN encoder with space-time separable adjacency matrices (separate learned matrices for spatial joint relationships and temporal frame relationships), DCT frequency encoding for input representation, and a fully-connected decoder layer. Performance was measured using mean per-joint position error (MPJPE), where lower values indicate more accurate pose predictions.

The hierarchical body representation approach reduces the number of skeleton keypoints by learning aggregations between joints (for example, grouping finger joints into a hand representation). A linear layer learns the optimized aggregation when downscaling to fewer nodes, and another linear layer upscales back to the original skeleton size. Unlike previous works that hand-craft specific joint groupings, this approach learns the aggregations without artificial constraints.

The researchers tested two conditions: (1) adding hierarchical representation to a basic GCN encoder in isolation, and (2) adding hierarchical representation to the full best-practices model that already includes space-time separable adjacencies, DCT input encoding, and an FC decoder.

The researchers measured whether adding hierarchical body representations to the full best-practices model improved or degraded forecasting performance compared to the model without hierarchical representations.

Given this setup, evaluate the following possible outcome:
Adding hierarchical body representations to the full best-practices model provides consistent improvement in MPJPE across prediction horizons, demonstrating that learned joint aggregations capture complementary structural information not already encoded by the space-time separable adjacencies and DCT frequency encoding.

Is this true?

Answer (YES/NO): NO